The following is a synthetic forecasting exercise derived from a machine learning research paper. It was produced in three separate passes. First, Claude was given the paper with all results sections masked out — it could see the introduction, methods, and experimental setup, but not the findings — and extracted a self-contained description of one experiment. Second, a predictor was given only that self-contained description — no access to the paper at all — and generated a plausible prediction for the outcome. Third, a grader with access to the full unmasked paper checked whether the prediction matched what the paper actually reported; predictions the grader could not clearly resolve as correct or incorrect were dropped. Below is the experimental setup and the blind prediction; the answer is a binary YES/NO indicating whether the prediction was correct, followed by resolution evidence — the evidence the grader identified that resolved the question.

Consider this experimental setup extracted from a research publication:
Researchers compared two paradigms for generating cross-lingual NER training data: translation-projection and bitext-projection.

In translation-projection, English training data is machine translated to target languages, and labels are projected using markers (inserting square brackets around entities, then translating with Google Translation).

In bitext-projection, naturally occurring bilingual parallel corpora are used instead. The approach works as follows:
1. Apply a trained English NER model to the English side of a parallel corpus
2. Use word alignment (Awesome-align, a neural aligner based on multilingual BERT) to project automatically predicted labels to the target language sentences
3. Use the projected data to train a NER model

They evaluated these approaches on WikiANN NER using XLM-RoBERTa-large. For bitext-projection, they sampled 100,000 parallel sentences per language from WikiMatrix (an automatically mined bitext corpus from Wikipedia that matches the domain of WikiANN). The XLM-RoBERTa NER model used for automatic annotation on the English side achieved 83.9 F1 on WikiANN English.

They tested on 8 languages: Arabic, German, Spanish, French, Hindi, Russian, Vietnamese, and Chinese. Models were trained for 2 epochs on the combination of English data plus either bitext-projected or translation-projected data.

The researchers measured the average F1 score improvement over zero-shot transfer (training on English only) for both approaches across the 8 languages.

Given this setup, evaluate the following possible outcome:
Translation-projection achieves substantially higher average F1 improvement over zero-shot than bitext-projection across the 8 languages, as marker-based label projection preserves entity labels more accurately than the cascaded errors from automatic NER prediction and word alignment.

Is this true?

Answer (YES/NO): YES